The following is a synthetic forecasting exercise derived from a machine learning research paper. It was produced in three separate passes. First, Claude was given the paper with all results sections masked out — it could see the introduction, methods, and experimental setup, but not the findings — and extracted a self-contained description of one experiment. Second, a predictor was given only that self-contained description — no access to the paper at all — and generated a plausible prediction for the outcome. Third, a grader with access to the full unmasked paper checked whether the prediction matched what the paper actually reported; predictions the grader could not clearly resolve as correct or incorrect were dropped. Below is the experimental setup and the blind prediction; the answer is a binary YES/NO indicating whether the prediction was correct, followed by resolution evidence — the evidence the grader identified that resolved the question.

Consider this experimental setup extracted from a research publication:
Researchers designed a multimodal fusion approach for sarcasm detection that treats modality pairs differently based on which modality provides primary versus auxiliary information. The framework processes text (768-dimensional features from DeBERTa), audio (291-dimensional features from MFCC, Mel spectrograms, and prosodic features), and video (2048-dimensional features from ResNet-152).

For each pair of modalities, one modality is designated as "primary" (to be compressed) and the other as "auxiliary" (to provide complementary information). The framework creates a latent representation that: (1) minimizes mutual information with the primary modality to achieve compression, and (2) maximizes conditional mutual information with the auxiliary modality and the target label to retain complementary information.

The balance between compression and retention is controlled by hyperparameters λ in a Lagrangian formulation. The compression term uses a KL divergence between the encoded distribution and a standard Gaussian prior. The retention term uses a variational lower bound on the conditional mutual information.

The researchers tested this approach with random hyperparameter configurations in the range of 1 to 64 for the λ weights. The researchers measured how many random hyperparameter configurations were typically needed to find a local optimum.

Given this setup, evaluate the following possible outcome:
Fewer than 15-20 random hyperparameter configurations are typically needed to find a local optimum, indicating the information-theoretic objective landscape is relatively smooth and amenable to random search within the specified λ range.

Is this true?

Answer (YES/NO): YES